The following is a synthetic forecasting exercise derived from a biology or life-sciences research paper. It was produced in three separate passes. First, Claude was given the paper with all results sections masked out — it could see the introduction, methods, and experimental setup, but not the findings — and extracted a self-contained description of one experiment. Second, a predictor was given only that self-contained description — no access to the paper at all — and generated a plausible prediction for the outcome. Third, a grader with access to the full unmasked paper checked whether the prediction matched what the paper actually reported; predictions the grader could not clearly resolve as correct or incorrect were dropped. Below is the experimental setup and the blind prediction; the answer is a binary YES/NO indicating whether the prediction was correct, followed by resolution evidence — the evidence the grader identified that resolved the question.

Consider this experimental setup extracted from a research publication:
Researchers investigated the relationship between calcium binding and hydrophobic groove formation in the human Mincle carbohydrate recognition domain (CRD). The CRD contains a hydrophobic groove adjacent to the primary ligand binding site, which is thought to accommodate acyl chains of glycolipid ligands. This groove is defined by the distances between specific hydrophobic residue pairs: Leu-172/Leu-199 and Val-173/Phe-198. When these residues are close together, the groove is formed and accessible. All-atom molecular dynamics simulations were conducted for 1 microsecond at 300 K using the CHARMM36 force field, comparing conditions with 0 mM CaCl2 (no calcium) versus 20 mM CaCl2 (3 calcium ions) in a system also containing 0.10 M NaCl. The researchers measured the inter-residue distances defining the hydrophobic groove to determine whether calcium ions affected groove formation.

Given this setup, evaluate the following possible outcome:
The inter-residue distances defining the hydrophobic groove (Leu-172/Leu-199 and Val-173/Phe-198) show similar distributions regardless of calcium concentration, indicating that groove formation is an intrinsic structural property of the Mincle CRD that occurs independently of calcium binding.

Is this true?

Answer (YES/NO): NO